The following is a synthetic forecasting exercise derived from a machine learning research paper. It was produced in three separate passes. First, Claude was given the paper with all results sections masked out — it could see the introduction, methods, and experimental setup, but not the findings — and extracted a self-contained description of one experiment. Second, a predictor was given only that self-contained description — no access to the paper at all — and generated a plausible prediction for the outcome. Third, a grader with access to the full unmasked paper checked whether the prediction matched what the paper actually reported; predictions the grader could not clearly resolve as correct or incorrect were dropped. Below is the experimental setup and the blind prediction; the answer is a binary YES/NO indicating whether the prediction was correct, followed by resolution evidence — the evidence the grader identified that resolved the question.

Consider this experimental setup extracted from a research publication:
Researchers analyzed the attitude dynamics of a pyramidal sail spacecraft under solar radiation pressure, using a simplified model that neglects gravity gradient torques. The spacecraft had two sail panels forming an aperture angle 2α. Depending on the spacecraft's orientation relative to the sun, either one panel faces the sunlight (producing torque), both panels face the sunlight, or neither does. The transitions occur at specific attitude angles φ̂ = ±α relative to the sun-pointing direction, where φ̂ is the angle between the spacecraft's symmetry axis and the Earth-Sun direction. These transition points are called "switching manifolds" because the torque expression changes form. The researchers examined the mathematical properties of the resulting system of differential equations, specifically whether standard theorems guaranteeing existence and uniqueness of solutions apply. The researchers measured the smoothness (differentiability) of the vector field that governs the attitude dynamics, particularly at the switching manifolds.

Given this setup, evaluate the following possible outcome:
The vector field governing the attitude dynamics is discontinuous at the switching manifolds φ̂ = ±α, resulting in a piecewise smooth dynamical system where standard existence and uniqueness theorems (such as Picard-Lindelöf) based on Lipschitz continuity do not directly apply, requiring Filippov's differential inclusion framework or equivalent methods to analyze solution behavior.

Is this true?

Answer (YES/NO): NO